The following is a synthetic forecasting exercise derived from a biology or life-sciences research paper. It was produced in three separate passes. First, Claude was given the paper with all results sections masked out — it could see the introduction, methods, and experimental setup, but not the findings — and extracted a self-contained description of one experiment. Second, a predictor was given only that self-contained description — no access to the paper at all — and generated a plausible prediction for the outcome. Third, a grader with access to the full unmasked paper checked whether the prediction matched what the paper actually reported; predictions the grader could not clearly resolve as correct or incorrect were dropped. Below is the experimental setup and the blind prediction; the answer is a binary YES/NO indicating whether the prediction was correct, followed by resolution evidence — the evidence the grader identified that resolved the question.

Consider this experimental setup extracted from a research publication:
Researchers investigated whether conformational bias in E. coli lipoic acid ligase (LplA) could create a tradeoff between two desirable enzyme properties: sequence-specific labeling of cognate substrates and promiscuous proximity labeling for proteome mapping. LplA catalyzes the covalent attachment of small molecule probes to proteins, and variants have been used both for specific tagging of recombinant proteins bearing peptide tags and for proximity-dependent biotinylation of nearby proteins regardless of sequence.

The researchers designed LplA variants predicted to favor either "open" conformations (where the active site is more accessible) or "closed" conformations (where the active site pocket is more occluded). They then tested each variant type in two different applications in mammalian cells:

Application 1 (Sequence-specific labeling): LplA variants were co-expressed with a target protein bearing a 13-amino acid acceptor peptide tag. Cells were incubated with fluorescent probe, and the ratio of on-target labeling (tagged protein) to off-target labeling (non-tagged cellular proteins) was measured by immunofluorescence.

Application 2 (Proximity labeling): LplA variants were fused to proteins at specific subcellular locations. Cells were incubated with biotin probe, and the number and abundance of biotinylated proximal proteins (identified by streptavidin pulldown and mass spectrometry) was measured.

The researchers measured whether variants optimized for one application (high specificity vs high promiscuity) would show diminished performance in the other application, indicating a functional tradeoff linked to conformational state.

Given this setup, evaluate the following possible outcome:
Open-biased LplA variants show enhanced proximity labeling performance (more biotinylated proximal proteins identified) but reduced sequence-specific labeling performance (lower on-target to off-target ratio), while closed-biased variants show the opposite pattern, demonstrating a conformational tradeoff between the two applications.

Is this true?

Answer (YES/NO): YES